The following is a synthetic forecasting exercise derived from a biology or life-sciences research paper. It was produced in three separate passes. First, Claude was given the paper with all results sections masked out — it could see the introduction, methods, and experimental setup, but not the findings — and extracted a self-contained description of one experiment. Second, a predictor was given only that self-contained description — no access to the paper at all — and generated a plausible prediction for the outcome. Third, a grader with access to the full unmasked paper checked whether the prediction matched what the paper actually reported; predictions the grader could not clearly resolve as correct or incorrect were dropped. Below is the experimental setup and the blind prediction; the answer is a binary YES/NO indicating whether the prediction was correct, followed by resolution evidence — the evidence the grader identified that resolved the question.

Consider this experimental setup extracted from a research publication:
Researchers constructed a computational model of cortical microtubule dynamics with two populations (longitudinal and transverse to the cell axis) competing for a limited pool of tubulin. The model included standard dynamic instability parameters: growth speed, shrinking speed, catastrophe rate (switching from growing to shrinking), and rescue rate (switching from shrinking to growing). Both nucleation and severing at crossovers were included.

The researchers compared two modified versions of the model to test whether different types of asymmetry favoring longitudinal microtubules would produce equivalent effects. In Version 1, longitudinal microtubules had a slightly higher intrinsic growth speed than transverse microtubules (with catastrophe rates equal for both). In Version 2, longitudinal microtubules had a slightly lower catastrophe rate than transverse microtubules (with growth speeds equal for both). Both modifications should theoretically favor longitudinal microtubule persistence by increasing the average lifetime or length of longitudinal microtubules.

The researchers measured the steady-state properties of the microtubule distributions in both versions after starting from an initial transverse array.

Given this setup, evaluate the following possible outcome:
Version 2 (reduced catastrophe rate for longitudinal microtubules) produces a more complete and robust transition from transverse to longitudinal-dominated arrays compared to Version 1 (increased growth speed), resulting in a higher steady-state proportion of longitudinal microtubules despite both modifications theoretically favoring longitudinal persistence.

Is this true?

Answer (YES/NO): NO